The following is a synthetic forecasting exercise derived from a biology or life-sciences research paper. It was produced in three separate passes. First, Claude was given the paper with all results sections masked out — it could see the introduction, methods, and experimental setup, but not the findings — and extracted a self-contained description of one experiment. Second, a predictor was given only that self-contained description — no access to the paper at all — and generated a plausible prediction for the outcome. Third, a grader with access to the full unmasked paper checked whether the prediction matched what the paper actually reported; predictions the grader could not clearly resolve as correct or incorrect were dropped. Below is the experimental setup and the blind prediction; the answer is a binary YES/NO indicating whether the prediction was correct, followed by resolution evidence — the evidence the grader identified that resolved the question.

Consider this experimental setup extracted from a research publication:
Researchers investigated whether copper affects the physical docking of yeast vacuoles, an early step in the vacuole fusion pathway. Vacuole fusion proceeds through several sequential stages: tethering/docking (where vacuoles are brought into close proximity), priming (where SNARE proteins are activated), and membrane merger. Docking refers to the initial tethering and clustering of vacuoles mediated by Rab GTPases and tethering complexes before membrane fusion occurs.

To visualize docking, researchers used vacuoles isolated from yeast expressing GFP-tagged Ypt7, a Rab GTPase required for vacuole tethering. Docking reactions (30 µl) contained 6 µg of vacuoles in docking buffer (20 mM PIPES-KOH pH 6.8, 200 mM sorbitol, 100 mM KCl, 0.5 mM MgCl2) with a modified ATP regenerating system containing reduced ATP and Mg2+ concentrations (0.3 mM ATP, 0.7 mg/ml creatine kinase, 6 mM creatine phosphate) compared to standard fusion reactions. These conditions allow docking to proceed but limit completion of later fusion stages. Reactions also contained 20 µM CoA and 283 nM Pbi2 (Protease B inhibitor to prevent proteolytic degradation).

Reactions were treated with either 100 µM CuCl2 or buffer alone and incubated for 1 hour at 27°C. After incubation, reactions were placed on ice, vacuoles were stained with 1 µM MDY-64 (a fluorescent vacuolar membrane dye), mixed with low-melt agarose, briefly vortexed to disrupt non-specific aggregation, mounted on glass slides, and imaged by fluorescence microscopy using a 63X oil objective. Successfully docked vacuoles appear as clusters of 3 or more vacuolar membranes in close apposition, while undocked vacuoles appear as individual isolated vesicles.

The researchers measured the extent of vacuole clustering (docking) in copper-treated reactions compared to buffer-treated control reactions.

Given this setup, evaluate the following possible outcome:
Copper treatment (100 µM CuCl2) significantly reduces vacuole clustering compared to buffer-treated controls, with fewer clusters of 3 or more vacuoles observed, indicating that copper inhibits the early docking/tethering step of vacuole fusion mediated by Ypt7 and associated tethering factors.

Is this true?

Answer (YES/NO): NO